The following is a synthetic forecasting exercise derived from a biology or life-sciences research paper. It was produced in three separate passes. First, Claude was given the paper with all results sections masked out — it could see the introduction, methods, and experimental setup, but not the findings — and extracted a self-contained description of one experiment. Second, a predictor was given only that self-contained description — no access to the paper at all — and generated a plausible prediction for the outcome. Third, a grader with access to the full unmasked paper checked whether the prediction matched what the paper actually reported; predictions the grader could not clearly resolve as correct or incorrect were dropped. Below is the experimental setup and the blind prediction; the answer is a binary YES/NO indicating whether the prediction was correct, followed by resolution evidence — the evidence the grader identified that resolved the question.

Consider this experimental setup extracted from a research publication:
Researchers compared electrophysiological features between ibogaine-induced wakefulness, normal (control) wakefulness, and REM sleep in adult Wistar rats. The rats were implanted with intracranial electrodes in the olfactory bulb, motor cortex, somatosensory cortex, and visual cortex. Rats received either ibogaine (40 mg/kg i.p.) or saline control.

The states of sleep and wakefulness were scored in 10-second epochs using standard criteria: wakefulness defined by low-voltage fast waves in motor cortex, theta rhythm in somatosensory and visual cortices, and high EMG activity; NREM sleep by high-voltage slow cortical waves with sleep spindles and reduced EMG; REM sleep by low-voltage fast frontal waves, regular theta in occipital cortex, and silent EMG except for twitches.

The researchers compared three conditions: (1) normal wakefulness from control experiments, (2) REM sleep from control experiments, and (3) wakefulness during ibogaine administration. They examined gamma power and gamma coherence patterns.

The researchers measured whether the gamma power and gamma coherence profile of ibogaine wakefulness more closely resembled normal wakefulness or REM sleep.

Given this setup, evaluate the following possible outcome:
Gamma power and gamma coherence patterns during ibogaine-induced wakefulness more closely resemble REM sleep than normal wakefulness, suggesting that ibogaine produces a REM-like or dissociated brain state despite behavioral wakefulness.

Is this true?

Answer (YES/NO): YES